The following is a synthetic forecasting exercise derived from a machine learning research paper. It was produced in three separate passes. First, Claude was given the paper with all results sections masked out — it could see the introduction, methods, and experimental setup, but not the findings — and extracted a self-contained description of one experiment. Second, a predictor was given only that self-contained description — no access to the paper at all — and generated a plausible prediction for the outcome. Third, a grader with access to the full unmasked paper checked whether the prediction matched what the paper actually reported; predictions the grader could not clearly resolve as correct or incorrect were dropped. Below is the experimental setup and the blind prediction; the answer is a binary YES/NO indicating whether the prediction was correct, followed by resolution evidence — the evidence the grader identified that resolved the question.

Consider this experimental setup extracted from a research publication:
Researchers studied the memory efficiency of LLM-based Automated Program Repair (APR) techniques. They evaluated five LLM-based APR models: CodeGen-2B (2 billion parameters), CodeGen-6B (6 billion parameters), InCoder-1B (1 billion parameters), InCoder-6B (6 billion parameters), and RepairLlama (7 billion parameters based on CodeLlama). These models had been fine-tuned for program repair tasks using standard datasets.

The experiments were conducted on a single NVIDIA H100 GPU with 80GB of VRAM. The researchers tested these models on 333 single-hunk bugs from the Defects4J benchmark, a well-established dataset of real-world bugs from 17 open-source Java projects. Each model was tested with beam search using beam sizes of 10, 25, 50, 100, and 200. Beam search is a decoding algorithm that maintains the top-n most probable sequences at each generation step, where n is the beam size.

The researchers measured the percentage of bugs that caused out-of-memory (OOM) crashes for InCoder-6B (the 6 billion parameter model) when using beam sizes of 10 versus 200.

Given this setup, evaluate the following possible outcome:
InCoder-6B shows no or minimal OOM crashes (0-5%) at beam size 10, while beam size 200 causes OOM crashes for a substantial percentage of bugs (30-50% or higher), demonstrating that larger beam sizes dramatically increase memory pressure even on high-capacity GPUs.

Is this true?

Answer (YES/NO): YES